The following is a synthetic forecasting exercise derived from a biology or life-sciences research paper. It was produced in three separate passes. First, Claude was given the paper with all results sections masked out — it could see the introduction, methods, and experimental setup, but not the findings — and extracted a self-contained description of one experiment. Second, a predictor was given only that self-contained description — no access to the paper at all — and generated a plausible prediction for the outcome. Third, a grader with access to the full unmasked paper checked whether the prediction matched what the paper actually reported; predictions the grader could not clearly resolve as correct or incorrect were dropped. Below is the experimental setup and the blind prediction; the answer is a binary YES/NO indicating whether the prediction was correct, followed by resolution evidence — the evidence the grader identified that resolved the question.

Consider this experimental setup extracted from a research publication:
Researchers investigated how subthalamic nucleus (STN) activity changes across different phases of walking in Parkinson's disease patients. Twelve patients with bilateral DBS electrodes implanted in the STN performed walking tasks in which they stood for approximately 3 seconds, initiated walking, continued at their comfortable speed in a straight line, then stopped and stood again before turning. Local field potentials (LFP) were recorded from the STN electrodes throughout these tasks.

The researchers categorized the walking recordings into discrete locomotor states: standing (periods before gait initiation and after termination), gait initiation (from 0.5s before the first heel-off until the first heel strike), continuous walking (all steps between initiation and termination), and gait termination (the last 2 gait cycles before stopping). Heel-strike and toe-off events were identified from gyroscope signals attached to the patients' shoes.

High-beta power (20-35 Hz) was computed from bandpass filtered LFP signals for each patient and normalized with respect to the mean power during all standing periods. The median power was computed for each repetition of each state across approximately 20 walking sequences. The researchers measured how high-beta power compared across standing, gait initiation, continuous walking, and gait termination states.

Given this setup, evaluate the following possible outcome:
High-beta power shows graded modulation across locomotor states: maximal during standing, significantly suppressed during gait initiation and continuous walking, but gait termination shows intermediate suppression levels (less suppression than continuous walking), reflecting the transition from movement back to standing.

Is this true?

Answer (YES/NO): NO